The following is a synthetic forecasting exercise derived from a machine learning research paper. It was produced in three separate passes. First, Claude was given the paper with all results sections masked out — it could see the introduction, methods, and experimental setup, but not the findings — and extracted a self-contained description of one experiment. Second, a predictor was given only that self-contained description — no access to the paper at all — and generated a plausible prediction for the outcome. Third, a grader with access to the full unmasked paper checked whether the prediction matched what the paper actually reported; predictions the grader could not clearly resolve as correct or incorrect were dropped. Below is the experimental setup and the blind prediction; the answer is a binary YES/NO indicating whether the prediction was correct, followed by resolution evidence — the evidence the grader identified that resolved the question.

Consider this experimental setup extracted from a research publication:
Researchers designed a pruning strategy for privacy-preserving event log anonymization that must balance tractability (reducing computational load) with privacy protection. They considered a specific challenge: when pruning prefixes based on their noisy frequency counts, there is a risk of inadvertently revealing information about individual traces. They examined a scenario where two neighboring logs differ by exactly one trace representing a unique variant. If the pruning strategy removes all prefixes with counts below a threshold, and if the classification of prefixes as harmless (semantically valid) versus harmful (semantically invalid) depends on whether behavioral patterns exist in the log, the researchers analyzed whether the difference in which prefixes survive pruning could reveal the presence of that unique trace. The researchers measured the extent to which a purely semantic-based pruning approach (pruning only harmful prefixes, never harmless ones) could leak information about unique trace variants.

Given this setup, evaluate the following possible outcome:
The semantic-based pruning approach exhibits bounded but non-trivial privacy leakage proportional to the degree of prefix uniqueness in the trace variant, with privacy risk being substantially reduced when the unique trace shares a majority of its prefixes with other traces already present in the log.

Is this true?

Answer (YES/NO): NO